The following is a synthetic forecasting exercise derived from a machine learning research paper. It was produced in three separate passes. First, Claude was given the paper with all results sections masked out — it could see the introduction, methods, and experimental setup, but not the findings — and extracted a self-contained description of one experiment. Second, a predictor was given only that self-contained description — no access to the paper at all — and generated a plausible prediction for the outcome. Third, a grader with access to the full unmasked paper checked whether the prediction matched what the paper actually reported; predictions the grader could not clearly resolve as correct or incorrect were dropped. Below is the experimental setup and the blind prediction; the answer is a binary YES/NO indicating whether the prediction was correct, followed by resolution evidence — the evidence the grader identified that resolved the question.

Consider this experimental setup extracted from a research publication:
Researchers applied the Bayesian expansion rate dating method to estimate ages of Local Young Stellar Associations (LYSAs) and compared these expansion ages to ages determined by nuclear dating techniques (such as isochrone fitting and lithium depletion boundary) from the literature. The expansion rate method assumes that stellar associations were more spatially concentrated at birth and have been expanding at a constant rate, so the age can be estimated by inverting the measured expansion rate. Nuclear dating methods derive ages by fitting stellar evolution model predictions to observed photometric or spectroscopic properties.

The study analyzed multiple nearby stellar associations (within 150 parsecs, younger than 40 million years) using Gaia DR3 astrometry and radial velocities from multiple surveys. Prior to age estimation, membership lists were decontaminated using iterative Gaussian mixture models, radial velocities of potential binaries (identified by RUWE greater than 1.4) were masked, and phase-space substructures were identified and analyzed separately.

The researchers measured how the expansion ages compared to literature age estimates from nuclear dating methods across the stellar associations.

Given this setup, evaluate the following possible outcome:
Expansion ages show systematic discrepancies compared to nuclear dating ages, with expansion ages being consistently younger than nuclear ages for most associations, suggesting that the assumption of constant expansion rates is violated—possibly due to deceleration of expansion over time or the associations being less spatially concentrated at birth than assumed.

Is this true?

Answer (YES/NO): NO